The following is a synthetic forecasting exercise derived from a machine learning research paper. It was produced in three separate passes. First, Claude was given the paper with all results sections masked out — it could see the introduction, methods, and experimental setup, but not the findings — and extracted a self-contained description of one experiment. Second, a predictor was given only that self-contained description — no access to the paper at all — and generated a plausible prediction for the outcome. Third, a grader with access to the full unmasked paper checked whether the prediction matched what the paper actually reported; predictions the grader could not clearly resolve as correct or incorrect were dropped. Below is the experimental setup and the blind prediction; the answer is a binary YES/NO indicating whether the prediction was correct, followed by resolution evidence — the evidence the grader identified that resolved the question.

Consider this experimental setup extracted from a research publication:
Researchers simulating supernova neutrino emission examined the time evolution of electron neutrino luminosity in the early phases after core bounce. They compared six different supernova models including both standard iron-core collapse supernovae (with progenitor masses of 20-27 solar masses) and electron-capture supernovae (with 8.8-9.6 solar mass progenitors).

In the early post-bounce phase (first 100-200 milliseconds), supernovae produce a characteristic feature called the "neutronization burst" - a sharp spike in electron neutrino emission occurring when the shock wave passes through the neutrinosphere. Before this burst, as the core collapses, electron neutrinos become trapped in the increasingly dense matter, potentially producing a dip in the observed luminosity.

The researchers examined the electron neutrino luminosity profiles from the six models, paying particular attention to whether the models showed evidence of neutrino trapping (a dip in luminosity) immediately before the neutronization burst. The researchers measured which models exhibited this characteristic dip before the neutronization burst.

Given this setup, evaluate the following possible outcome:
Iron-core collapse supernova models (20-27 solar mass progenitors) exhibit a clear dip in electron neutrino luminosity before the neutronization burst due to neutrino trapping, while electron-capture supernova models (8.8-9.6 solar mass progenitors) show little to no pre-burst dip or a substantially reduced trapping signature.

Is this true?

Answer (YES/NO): NO